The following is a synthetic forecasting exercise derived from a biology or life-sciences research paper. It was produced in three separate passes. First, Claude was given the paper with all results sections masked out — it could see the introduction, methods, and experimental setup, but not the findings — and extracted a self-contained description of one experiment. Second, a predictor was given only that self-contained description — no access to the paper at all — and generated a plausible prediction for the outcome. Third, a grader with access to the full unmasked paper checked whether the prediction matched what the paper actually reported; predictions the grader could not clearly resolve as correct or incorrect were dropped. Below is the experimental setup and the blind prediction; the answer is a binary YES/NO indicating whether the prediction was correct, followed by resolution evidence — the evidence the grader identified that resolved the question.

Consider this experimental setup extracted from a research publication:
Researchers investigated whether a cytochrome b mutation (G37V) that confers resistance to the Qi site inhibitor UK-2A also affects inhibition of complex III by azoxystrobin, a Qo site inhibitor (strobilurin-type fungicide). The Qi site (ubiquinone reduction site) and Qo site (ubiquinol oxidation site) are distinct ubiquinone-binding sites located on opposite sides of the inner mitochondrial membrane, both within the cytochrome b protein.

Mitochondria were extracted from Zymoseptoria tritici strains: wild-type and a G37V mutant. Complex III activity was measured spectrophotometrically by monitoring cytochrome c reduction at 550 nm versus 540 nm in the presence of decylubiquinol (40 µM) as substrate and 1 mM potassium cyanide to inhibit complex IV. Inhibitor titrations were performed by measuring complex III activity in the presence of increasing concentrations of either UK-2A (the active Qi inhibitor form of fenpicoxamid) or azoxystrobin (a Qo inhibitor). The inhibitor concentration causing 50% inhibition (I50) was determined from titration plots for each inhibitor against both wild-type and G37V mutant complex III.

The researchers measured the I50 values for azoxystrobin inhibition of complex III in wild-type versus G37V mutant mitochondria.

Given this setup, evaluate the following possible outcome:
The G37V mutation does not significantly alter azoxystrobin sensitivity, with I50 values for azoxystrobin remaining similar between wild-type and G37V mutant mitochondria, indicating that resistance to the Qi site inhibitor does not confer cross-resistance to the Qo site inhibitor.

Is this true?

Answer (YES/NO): NO